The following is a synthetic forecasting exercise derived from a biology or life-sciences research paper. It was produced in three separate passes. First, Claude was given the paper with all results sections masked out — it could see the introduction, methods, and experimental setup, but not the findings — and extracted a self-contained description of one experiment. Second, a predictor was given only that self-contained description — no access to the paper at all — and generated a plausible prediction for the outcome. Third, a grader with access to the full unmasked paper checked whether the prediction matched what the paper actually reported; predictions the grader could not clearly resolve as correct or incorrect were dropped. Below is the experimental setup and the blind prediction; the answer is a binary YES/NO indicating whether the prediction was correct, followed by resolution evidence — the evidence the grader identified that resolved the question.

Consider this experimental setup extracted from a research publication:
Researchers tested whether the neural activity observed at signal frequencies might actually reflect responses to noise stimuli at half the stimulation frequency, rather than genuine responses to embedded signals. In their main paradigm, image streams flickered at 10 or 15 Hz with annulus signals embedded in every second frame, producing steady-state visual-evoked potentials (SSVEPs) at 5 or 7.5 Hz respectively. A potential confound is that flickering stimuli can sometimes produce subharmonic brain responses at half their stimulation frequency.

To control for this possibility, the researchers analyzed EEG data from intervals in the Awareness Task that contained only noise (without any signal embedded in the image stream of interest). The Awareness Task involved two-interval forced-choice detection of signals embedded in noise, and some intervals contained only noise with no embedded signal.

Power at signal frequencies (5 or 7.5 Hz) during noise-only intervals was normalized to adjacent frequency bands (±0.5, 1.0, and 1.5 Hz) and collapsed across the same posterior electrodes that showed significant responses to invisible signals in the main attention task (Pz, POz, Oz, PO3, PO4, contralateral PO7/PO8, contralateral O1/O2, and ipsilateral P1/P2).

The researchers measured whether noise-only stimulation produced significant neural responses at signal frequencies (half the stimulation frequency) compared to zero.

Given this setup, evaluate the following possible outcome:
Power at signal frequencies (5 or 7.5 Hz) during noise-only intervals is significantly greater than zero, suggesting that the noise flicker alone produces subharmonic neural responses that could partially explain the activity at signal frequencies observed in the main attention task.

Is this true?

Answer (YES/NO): NO